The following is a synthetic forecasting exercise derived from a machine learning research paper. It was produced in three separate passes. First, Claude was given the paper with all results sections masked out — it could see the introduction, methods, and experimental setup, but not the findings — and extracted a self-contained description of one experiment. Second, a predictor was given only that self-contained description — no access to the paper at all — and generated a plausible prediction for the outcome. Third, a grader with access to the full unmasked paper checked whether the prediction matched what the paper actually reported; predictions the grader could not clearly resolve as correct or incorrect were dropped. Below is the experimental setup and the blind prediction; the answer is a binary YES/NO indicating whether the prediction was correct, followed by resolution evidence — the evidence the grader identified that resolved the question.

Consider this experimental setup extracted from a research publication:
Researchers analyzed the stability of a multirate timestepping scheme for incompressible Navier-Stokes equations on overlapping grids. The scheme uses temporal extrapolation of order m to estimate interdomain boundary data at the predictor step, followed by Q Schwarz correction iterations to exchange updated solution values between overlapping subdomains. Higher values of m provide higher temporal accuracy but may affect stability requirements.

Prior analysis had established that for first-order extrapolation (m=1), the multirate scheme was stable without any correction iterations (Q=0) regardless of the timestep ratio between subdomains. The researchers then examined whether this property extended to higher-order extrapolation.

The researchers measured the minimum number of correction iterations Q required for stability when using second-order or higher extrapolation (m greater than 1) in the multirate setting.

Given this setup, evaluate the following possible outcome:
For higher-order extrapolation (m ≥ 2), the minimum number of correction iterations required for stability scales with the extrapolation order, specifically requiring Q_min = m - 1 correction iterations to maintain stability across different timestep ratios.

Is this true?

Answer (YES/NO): NO